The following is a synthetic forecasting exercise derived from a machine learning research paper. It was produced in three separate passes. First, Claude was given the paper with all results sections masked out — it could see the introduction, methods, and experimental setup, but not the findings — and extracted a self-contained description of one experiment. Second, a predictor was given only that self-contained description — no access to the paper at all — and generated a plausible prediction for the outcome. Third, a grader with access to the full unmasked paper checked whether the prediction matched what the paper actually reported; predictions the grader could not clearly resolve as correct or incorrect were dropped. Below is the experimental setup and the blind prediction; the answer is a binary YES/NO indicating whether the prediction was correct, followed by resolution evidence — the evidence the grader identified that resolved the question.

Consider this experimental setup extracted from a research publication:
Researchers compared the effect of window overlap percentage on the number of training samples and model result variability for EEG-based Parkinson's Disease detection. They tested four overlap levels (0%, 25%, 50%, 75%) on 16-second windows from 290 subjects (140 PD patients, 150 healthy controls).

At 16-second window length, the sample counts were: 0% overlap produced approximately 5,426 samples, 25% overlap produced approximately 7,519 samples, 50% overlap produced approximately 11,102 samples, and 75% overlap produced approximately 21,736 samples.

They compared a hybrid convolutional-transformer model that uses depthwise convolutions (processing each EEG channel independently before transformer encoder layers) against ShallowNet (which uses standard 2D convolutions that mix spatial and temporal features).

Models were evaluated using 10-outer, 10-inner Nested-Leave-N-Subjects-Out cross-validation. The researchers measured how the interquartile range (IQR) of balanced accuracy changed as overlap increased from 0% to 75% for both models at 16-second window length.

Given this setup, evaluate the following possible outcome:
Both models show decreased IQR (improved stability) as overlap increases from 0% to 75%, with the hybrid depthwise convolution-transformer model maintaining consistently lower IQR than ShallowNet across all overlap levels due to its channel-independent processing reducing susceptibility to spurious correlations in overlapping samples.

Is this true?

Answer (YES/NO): NO